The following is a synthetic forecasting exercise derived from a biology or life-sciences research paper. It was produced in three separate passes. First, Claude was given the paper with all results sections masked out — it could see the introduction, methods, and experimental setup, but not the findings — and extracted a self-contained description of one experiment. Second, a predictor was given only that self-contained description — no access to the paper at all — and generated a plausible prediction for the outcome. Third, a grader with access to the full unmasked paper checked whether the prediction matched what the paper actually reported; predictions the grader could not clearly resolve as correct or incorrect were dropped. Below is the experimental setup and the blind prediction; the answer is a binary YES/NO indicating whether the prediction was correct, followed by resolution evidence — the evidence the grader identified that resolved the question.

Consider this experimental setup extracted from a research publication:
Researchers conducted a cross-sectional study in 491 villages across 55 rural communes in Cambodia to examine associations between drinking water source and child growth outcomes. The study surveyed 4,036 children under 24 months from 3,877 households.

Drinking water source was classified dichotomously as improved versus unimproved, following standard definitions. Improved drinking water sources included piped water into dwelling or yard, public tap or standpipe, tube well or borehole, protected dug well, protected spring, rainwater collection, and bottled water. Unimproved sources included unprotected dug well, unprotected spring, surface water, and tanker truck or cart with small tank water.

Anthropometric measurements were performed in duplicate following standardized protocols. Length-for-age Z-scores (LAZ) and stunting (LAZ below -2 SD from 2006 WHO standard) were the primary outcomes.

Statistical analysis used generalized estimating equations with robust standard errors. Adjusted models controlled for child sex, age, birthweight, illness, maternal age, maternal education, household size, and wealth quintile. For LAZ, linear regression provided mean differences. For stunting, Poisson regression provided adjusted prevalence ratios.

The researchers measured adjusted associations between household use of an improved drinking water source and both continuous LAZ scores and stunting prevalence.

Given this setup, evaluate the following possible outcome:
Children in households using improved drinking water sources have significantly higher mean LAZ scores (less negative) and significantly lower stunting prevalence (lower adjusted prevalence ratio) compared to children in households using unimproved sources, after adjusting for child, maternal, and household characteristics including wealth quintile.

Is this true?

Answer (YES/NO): NO